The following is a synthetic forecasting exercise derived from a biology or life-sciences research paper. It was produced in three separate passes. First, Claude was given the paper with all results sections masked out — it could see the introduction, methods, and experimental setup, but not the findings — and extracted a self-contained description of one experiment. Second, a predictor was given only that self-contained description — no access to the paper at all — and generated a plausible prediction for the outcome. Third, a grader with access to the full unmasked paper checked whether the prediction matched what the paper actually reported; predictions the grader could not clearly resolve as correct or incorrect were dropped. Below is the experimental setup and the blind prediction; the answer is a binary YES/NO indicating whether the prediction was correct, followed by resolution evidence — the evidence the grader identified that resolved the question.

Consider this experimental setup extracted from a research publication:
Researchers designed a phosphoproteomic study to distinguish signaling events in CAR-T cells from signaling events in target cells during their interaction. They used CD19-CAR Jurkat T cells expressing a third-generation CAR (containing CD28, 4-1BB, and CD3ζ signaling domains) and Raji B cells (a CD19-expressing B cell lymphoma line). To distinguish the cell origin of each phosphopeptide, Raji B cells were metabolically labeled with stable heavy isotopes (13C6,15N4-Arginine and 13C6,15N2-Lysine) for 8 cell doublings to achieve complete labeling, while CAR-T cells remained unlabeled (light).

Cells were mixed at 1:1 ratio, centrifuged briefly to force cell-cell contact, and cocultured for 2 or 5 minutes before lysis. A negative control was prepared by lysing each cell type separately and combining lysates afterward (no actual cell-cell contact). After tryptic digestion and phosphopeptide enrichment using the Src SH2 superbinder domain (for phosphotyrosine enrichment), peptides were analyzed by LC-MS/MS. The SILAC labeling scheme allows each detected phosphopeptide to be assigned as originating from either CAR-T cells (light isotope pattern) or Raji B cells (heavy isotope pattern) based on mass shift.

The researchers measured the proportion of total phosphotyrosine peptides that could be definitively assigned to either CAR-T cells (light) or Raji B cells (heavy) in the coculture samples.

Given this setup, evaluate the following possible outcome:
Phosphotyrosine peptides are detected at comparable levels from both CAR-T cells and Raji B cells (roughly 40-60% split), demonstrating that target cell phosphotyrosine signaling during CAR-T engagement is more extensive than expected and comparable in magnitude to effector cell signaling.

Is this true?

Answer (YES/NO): NO